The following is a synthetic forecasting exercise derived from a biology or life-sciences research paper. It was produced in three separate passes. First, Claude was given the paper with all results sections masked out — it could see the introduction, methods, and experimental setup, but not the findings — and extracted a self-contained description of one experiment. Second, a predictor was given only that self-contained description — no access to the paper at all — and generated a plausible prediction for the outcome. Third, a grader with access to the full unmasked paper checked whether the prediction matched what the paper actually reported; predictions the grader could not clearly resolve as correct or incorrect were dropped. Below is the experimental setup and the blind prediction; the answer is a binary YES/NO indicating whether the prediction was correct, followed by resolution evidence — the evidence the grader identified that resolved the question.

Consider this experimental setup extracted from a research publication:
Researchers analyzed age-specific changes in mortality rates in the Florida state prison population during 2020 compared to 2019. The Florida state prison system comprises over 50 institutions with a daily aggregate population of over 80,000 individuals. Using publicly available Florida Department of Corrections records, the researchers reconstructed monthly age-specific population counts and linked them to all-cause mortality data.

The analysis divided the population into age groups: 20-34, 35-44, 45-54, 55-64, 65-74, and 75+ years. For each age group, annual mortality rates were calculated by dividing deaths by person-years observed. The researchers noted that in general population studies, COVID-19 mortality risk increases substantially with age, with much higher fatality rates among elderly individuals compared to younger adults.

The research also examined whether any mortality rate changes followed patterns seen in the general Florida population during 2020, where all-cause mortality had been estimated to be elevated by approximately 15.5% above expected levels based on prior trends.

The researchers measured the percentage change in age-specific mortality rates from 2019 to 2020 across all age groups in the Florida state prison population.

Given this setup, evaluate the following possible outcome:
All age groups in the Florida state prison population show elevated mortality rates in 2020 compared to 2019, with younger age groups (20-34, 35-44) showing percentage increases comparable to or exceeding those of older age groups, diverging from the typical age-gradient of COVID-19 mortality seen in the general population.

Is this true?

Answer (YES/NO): NO